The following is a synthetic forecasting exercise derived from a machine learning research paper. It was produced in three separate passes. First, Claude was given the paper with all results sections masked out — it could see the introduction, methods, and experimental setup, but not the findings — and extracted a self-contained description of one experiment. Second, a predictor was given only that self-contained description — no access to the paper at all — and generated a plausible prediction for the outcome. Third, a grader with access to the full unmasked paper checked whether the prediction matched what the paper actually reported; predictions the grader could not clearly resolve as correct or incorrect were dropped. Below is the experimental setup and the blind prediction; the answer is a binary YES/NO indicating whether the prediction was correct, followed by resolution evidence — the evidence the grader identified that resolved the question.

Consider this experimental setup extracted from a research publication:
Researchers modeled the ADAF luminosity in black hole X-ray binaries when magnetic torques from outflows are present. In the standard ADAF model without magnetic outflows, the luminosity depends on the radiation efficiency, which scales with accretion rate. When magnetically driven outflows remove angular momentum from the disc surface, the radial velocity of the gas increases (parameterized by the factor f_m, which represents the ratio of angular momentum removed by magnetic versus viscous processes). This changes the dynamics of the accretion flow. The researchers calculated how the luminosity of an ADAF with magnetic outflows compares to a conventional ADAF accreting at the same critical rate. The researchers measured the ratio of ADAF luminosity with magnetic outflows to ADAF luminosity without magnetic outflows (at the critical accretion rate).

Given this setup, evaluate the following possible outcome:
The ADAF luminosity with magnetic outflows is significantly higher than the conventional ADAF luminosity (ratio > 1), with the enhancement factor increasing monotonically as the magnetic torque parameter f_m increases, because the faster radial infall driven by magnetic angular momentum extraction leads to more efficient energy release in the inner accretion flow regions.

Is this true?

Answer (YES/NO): YES